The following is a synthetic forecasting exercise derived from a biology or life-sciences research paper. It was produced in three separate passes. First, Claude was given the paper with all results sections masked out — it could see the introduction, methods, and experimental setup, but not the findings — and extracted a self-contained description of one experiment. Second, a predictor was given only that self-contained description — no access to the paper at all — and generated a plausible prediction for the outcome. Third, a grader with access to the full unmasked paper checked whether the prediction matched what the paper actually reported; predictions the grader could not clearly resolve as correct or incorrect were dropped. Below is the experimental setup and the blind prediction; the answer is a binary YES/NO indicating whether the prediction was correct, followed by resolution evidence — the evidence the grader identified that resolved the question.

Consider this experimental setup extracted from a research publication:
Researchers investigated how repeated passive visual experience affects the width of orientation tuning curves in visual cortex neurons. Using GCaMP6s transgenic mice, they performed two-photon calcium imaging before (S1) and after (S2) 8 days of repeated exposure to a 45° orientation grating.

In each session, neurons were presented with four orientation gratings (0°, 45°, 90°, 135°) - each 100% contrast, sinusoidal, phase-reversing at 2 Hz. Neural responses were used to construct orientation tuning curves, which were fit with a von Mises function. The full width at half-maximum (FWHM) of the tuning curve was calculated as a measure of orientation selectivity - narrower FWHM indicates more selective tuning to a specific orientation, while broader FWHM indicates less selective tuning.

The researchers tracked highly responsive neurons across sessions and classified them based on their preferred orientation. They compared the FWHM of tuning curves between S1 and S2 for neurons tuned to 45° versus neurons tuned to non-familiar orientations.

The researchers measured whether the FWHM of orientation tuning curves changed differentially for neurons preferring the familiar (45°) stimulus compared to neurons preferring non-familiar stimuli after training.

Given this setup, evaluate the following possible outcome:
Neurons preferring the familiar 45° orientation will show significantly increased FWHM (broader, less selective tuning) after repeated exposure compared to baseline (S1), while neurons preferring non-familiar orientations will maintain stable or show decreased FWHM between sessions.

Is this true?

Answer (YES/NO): NO